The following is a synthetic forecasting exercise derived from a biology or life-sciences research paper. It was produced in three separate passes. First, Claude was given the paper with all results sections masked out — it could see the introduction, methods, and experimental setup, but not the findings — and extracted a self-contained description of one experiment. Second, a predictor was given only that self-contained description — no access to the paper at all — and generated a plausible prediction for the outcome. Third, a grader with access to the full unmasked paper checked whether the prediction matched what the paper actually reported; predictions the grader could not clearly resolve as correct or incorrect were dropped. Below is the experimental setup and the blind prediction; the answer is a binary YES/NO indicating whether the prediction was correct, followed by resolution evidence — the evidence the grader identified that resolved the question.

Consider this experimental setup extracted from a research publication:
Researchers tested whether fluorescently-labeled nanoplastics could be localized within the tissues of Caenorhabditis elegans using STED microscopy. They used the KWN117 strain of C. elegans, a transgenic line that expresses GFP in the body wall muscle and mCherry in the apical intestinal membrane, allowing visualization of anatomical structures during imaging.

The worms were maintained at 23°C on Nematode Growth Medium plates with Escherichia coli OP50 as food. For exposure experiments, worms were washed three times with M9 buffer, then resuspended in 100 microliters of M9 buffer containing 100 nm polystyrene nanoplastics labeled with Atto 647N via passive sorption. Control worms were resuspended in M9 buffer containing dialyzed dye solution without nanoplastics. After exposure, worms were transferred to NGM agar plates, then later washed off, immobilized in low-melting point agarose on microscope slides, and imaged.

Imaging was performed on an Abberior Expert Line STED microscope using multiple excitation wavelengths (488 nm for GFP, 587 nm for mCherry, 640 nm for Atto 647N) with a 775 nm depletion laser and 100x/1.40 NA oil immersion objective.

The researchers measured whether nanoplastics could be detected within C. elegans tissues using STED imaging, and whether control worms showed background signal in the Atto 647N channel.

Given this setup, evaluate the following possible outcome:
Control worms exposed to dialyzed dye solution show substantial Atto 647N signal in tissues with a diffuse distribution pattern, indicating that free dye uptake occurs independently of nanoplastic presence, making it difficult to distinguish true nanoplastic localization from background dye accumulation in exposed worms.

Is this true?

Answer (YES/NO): NO